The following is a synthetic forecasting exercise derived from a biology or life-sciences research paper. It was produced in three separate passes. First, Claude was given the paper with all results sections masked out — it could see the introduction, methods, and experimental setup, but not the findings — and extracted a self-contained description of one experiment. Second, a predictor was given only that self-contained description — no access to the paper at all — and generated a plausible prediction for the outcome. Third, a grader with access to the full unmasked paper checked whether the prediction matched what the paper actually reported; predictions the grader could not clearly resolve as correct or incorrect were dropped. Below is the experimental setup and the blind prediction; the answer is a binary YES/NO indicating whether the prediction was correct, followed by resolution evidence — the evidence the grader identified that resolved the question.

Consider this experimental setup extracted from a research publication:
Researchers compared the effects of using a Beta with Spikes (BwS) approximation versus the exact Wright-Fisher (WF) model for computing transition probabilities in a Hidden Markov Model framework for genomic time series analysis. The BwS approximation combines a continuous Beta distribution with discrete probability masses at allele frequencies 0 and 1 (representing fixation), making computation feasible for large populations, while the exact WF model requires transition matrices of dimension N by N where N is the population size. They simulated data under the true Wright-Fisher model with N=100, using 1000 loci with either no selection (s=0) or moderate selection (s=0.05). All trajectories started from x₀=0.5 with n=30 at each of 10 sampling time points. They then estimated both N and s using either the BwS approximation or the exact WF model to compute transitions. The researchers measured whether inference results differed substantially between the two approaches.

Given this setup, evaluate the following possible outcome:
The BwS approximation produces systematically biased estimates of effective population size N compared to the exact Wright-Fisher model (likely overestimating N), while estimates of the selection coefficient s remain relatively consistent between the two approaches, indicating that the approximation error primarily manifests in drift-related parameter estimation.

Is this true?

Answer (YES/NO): NO